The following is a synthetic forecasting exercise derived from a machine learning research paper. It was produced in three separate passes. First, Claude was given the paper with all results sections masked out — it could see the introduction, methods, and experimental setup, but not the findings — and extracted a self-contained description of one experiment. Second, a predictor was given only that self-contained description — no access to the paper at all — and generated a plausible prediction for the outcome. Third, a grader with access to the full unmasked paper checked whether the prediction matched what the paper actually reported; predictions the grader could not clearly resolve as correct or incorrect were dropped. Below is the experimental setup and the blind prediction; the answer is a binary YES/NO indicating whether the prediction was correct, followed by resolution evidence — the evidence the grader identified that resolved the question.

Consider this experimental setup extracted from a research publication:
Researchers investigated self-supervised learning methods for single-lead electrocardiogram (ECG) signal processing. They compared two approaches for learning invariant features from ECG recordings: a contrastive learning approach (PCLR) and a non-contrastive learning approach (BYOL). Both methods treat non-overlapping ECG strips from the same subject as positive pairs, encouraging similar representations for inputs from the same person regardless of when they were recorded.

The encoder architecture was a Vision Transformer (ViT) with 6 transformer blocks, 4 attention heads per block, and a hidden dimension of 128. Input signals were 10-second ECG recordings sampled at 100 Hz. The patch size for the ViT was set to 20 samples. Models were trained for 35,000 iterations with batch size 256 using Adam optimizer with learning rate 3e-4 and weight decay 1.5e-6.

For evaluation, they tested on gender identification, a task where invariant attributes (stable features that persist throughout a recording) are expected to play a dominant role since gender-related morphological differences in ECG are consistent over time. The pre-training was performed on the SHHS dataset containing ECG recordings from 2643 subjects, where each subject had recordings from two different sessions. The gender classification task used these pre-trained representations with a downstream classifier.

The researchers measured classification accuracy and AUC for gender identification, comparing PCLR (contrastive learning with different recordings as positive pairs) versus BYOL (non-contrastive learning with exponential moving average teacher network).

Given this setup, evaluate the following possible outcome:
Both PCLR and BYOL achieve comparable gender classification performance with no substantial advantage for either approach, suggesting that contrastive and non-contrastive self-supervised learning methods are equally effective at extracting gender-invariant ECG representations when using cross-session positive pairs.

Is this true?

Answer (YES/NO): YES